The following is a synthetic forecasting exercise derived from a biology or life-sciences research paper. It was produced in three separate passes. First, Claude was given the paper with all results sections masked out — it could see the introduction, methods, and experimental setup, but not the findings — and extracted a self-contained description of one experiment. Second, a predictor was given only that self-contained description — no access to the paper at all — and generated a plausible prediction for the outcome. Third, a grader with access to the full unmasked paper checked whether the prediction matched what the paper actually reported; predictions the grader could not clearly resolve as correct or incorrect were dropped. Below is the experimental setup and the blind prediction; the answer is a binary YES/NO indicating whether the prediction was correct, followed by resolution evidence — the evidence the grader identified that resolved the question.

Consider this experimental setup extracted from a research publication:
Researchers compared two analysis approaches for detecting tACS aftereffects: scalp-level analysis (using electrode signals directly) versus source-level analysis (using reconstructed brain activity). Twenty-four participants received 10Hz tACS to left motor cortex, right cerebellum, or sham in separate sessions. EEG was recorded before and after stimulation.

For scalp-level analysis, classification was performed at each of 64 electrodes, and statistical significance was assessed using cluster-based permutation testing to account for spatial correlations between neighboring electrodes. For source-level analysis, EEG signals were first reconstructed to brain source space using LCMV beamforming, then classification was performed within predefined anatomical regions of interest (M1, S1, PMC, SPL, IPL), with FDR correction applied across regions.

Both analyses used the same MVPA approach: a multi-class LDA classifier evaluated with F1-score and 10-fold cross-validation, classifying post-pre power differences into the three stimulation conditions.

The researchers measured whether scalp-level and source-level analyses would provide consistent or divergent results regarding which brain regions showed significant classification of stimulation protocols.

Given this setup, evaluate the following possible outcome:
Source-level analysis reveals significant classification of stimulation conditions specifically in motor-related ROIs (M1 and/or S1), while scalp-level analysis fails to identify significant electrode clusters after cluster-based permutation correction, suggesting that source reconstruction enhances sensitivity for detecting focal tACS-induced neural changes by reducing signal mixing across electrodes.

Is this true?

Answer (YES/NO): NO